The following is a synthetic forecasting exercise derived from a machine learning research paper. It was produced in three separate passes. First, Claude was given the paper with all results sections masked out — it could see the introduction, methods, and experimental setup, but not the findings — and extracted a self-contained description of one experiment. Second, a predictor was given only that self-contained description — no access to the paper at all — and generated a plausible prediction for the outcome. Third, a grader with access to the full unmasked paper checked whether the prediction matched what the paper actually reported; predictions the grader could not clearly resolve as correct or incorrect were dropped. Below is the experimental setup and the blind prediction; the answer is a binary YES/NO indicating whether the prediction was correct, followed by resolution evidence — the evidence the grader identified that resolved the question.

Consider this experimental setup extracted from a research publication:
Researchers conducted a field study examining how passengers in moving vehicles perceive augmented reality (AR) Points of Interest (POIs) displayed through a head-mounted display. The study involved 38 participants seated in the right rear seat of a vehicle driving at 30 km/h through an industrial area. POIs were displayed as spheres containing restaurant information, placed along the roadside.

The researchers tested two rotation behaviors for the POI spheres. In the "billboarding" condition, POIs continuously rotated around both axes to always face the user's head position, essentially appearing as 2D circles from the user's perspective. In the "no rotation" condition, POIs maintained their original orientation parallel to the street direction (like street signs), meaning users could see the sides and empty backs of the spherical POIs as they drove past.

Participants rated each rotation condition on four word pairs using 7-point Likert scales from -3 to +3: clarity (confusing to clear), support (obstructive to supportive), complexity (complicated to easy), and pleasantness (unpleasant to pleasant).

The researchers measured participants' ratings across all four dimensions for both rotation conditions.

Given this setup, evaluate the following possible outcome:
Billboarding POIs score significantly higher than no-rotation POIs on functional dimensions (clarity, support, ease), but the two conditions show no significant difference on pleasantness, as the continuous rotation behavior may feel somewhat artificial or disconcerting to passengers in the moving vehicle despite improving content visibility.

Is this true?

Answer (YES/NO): NO